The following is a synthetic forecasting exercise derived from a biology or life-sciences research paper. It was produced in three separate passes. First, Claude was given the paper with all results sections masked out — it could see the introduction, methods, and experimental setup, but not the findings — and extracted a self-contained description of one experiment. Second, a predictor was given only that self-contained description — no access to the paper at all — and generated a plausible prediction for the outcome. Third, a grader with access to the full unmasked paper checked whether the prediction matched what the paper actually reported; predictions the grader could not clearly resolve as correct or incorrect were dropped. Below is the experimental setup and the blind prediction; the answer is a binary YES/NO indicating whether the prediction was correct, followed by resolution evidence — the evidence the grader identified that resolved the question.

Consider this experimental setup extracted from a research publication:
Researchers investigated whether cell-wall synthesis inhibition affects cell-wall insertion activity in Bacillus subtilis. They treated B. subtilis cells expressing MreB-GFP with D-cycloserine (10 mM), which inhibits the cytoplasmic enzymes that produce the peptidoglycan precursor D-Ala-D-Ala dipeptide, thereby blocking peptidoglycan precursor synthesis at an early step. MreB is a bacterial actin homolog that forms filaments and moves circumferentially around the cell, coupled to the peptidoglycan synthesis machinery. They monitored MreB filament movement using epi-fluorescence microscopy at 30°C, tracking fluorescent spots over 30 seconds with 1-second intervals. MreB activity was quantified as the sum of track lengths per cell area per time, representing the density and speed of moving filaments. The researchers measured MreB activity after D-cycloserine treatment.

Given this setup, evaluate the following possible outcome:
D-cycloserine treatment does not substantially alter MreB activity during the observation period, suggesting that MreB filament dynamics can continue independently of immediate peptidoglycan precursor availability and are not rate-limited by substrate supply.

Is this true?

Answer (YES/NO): NO